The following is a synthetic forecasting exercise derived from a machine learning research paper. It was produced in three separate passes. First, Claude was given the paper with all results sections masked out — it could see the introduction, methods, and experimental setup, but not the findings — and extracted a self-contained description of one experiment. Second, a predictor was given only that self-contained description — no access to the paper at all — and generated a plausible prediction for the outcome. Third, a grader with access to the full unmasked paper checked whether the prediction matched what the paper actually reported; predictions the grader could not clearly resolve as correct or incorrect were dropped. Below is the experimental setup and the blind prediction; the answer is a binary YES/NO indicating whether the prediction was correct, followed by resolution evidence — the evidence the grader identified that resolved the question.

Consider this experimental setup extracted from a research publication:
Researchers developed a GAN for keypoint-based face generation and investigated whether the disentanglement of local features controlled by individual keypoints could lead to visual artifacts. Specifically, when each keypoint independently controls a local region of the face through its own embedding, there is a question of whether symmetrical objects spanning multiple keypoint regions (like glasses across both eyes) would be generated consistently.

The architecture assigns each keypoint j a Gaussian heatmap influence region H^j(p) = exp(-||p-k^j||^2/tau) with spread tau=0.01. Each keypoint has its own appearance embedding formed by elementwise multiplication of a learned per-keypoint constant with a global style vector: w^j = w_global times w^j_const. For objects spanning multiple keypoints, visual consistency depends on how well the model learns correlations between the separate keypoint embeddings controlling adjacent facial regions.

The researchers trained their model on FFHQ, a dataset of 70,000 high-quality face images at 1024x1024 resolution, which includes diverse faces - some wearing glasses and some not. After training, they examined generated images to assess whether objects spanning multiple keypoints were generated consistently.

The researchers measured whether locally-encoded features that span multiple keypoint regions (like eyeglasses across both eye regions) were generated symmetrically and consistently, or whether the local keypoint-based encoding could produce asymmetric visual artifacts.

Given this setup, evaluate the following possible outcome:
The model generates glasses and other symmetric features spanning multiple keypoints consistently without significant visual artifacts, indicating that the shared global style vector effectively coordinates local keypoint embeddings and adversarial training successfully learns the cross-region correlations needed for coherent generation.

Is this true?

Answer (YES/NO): NO